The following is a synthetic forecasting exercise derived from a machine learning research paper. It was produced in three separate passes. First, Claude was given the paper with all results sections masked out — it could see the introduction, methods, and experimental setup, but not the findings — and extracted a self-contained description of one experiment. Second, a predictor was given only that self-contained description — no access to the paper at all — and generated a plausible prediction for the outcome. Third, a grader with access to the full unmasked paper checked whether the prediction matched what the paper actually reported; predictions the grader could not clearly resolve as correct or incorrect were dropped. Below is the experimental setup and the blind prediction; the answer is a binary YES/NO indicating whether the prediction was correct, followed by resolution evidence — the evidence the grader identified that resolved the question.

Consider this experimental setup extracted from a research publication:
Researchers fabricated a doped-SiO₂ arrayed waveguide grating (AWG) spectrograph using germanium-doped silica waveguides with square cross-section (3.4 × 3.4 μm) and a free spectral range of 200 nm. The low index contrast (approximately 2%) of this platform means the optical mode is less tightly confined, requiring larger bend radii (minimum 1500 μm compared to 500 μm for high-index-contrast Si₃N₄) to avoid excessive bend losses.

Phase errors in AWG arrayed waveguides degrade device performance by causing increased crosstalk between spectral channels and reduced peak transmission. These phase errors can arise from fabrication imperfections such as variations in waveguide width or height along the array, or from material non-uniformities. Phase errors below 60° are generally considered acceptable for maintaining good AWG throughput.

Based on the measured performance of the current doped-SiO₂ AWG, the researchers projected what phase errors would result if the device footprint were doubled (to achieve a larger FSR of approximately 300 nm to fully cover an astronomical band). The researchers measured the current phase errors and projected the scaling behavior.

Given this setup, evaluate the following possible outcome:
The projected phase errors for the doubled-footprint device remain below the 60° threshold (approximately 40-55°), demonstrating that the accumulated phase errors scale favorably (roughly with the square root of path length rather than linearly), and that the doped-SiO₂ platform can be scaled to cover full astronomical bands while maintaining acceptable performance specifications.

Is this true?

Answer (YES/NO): NO